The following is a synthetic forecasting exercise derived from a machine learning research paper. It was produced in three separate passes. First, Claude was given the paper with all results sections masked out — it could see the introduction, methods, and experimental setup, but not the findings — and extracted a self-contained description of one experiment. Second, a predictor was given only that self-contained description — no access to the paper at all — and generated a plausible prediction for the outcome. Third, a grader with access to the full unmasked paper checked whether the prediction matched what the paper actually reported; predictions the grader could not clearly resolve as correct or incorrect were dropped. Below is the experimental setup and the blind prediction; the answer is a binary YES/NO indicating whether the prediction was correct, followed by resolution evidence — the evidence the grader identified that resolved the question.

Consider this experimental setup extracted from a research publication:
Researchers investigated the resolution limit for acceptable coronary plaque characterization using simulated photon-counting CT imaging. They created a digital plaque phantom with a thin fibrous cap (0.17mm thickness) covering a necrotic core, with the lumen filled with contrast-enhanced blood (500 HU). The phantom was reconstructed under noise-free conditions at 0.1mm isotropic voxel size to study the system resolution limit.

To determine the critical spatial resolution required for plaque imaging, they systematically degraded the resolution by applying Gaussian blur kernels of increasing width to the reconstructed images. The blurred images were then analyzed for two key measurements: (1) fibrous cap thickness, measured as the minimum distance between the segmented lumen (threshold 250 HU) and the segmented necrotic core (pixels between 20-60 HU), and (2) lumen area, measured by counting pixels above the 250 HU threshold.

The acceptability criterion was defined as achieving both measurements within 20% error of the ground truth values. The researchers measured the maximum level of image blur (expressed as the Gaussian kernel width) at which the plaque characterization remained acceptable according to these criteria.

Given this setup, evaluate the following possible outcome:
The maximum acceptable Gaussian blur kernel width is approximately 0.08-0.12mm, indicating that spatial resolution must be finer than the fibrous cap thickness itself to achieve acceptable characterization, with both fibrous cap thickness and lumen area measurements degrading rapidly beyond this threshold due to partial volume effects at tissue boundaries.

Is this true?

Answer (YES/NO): NO